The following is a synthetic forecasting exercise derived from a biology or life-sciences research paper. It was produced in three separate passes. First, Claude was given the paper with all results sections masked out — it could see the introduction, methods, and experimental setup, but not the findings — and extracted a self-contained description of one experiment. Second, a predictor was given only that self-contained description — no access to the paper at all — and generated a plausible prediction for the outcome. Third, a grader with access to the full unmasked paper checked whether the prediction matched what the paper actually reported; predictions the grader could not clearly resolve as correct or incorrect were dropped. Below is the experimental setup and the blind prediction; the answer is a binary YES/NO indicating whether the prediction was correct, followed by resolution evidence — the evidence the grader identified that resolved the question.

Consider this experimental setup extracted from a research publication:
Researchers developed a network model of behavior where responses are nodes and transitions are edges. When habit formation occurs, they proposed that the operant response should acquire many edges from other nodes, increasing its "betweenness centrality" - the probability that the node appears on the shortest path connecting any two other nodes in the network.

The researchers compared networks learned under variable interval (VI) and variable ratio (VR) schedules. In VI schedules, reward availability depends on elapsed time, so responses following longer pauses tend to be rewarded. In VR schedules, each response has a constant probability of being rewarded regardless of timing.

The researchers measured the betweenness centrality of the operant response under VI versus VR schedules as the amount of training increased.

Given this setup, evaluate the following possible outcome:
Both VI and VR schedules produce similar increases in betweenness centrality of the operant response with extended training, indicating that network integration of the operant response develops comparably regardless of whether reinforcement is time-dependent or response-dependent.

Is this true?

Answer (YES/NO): NO